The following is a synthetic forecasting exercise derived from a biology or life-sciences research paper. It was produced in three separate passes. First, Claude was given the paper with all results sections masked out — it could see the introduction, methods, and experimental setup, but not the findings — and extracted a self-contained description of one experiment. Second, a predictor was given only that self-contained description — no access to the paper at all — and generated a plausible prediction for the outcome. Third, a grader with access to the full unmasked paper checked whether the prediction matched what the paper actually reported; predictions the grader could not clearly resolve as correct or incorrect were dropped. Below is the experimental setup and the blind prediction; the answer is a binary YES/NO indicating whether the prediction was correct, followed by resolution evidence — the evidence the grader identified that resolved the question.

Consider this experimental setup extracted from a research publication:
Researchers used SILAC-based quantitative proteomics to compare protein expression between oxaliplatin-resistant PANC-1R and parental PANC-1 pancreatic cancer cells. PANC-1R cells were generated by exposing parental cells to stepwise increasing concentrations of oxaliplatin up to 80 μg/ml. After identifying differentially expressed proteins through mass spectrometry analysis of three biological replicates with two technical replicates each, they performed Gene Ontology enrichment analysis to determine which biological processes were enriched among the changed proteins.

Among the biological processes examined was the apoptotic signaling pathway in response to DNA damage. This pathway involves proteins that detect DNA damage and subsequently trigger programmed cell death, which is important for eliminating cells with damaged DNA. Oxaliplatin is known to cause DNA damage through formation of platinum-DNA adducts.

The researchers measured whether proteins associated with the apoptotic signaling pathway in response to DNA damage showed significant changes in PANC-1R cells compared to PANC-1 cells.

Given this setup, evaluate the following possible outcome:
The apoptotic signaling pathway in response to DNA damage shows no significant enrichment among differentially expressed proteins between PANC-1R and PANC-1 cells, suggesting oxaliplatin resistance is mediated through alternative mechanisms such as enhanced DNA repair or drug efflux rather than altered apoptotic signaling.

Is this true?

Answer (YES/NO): NO